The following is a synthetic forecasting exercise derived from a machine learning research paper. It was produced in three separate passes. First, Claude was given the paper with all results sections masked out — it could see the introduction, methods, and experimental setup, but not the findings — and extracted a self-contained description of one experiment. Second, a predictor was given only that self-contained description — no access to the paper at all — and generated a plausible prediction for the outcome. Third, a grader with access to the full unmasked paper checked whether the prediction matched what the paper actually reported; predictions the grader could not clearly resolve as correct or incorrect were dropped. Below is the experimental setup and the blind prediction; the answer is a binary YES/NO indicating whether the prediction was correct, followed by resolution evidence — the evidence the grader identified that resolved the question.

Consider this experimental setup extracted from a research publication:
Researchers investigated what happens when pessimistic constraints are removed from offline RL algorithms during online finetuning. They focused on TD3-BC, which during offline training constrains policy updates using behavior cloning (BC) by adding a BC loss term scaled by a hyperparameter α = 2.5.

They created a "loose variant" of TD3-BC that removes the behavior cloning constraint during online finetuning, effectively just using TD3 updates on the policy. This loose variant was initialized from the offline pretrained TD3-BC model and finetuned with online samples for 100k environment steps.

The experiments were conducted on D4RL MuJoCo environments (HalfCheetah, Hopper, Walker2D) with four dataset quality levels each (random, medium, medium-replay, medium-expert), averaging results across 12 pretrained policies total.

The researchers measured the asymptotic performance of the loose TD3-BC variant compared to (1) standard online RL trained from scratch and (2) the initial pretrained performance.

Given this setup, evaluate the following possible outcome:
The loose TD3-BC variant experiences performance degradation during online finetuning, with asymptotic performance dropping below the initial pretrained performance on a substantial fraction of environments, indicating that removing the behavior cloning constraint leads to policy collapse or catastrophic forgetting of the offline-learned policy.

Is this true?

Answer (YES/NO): YES